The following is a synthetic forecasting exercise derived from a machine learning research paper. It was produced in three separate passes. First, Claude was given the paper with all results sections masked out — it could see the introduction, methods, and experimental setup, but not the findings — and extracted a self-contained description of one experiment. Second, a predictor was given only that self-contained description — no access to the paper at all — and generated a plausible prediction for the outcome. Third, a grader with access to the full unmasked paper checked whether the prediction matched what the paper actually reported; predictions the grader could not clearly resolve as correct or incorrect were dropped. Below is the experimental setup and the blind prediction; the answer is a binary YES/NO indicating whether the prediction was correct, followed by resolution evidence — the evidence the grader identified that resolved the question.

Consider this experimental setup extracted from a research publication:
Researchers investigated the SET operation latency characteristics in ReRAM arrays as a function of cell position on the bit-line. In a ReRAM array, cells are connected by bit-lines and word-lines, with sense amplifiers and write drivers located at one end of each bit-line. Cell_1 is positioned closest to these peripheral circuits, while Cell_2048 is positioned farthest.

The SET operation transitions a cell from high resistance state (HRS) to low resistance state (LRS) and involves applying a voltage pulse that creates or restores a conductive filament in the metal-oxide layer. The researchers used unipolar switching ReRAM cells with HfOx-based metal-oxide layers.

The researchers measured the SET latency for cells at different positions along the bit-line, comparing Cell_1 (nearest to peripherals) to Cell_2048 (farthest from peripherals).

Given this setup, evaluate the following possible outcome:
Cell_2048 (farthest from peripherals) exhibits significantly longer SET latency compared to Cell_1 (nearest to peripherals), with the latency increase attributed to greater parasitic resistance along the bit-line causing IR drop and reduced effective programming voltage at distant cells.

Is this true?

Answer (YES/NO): NO